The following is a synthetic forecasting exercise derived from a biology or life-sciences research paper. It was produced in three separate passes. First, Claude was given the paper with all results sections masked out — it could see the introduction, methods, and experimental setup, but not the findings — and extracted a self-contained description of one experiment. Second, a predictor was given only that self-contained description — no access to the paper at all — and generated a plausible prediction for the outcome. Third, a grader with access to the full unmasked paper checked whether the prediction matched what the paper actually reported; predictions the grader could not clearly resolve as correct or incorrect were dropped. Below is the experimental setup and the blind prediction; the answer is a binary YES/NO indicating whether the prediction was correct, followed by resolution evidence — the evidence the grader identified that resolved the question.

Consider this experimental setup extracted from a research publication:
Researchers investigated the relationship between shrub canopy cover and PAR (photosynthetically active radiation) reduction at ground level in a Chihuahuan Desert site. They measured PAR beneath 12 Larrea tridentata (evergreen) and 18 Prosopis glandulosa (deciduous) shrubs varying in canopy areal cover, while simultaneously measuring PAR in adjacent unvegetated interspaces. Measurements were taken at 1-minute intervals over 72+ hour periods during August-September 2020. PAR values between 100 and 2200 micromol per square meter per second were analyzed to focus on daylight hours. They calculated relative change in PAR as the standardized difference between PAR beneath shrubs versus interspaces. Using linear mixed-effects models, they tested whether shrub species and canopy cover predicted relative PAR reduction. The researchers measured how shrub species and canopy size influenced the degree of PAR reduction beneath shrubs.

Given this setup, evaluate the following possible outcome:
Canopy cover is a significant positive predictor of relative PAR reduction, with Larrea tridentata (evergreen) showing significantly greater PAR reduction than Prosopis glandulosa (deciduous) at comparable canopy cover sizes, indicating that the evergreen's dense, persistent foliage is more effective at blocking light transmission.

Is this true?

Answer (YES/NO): NO